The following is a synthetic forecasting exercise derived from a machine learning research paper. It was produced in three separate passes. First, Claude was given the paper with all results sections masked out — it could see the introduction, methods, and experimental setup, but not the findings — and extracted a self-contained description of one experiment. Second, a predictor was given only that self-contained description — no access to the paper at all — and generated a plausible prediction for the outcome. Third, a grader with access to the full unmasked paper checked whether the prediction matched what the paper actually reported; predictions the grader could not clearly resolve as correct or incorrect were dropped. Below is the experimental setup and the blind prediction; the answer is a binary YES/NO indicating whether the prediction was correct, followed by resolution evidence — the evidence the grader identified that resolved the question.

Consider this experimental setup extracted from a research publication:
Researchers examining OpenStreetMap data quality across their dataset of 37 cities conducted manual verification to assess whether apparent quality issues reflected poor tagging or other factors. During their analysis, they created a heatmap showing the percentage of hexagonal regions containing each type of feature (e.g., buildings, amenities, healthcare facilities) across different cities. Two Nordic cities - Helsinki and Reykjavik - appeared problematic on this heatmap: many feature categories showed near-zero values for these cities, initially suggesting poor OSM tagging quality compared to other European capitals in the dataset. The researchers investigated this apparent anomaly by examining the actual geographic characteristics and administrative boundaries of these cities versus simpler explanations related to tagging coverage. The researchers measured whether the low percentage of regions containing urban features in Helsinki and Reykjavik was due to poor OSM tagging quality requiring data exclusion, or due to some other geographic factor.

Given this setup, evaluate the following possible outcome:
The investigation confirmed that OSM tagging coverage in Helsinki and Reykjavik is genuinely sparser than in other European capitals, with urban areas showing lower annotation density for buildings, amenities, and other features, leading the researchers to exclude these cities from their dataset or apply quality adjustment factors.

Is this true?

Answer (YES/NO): NO